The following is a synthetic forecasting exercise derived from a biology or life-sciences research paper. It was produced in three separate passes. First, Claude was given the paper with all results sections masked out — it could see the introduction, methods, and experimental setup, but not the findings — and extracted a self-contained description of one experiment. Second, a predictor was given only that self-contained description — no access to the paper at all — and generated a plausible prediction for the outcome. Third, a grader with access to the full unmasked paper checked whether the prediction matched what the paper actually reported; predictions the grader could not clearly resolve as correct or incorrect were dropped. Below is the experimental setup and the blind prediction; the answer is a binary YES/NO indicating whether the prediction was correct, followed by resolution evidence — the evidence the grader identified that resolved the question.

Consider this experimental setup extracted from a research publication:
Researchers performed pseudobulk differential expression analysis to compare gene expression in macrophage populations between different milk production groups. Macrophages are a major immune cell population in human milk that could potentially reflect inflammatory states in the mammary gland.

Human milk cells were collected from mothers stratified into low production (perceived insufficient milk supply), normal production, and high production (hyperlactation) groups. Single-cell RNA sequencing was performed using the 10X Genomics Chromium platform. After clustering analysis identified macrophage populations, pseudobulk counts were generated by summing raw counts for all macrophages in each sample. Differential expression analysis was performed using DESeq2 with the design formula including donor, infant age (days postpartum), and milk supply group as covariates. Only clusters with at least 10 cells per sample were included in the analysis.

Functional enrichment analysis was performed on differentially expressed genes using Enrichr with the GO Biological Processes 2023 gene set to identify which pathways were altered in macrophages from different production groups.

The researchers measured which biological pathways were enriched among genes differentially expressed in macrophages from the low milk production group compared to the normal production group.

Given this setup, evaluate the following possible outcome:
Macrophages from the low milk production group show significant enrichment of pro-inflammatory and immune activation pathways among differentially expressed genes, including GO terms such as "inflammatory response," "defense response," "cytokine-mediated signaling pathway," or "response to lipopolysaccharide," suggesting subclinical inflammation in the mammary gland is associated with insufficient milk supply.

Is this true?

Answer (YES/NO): NO